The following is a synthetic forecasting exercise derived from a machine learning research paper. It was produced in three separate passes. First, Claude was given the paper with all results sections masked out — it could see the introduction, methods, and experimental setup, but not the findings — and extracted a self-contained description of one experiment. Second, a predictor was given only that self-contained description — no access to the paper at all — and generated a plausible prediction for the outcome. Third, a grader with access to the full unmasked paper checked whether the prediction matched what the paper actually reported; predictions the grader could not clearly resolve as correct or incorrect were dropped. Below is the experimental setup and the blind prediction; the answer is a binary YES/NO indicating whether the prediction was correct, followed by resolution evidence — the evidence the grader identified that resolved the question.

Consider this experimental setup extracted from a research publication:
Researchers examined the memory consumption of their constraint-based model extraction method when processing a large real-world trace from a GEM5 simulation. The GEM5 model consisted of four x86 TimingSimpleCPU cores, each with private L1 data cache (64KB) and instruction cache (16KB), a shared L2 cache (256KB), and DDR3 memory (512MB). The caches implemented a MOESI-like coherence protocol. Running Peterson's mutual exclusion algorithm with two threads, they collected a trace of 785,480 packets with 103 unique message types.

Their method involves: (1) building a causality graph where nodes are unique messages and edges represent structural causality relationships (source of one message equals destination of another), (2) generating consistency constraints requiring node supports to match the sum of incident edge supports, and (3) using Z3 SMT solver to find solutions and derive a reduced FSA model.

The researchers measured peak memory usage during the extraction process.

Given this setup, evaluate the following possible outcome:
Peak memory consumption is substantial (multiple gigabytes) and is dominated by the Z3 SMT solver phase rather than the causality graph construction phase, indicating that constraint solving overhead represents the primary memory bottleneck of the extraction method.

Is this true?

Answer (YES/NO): NO